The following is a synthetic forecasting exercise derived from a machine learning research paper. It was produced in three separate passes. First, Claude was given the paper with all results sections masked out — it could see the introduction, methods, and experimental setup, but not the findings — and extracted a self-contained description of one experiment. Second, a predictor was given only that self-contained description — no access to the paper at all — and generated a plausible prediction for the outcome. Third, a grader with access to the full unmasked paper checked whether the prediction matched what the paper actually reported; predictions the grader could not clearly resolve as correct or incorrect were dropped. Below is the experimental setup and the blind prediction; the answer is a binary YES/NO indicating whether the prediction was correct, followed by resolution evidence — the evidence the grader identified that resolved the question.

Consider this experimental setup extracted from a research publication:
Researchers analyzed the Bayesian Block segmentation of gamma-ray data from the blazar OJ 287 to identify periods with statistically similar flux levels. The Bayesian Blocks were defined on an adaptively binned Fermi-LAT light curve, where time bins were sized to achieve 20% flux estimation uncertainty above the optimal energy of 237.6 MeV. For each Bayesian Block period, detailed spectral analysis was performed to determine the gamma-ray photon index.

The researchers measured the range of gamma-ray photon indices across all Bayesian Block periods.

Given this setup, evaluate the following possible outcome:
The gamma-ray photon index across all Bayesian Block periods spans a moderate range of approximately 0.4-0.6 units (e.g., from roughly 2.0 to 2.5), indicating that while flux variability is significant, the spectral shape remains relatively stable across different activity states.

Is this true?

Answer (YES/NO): NO